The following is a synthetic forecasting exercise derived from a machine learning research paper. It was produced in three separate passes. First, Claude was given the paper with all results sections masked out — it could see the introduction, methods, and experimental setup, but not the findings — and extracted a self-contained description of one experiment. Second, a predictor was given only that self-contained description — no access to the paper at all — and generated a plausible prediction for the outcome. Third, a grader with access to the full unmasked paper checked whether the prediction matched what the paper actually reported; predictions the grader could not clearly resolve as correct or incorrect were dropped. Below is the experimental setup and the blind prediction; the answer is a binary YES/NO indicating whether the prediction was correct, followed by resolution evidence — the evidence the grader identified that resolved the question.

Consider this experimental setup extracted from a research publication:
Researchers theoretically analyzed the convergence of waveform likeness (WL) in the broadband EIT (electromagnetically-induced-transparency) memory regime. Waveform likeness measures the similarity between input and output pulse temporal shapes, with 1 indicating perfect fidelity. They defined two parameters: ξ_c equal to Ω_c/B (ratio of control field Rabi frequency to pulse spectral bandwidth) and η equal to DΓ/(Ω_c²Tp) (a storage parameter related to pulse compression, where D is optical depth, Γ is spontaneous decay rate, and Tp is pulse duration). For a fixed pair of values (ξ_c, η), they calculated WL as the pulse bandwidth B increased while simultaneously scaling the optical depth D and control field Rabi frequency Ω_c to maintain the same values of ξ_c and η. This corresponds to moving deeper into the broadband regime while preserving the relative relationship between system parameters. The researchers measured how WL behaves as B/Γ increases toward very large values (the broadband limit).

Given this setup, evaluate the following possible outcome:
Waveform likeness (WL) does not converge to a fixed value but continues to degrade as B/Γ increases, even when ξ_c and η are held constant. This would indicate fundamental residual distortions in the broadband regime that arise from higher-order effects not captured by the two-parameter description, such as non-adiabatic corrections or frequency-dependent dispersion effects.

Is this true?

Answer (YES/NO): NO